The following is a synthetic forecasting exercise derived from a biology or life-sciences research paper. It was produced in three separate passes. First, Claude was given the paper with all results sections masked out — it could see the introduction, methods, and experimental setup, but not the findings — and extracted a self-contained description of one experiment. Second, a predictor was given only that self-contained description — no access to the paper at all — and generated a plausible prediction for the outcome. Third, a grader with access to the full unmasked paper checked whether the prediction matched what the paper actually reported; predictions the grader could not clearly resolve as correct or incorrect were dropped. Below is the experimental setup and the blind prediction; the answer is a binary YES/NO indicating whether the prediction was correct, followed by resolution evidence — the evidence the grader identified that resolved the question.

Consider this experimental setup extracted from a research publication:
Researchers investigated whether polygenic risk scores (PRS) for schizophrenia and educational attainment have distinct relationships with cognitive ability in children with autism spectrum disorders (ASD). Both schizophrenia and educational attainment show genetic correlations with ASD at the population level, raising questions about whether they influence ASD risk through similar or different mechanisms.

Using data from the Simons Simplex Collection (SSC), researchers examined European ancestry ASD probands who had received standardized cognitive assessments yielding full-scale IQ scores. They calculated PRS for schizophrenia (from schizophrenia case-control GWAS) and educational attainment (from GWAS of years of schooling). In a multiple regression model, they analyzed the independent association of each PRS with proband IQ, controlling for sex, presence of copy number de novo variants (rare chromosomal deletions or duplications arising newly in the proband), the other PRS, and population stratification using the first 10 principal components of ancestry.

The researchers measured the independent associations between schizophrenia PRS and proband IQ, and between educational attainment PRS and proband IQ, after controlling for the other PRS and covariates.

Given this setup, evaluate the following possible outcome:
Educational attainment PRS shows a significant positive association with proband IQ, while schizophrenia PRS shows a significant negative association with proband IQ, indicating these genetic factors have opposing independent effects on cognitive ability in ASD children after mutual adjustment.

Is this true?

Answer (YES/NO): YES